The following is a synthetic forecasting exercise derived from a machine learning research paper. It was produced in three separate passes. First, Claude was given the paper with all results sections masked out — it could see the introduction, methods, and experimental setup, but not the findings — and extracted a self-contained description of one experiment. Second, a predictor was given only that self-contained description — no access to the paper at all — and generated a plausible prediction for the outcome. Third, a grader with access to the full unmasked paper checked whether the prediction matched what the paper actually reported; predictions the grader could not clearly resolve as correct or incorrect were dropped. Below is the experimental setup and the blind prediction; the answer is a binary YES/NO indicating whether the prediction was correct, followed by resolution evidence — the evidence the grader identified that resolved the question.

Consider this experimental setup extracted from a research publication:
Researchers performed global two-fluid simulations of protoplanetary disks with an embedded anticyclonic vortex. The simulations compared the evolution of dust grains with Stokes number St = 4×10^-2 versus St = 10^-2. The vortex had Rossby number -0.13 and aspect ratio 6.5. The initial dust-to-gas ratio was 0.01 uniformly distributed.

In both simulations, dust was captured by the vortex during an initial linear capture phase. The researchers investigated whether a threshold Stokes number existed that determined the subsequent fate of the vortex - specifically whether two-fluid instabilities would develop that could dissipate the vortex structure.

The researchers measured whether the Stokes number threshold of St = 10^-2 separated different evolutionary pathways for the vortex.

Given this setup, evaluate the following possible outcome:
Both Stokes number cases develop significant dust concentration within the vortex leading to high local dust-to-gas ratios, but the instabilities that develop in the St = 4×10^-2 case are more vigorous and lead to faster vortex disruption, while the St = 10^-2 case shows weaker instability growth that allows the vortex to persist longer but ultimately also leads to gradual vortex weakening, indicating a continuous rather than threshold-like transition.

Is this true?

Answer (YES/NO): NO